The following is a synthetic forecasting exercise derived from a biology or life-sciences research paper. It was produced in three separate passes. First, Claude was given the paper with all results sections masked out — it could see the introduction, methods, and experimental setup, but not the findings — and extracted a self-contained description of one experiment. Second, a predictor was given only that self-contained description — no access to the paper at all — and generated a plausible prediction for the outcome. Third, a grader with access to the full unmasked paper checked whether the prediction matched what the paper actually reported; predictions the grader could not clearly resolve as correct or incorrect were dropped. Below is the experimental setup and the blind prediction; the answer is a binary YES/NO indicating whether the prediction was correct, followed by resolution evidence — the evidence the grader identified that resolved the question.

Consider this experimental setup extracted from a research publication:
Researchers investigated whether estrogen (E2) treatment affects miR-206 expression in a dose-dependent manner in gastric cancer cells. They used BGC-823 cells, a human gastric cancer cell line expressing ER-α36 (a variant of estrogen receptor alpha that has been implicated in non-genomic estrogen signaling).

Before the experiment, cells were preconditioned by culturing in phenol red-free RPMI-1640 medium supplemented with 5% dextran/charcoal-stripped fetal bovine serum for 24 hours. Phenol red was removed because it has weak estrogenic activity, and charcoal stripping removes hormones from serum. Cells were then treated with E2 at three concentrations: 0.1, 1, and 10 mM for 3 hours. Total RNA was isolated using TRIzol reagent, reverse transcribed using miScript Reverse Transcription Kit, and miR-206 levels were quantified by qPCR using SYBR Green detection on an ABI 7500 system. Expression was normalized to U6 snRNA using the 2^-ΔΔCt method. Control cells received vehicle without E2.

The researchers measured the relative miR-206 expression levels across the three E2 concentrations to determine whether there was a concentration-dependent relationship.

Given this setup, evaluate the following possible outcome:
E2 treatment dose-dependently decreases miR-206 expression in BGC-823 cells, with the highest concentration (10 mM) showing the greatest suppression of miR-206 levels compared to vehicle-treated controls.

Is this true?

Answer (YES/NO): NO